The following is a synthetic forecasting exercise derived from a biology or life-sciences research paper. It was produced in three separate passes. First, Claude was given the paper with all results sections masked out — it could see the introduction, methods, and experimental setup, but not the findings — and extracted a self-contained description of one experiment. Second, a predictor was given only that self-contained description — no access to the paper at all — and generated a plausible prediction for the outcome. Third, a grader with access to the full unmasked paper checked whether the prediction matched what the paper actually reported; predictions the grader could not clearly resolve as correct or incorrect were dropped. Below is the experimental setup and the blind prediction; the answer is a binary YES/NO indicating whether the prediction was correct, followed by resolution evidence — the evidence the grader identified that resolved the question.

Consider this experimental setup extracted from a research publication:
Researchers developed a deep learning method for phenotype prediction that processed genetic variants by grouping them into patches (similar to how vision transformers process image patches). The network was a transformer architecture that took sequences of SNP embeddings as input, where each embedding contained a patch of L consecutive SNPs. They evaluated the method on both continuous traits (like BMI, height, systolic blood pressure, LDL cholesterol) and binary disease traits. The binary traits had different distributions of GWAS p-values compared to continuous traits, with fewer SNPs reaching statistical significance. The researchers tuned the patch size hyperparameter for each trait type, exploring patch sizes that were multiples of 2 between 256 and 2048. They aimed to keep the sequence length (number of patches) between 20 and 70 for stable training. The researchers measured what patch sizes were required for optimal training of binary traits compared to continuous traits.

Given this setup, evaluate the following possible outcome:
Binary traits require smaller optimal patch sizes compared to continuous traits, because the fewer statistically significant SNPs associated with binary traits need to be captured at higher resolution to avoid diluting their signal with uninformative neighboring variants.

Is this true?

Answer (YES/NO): YES